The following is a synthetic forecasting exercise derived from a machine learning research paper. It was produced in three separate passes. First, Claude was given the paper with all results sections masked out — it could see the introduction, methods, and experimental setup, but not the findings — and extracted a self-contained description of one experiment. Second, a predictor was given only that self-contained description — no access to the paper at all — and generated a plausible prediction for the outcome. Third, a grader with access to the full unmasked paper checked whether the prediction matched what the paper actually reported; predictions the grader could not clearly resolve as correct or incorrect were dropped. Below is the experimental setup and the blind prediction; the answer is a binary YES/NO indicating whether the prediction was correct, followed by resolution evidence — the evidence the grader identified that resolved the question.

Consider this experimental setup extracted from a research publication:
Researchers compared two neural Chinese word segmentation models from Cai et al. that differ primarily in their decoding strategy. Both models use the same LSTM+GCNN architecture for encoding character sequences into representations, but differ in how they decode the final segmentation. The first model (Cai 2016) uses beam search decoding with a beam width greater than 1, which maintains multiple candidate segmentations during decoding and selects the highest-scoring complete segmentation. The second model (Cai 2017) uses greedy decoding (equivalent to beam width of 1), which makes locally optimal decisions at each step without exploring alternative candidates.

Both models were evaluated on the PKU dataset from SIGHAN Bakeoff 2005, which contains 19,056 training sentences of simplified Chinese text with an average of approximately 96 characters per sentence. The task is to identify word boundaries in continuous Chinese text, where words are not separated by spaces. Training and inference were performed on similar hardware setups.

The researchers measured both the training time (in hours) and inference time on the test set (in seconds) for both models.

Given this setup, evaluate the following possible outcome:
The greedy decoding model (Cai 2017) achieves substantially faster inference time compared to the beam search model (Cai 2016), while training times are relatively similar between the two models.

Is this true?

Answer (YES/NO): NO